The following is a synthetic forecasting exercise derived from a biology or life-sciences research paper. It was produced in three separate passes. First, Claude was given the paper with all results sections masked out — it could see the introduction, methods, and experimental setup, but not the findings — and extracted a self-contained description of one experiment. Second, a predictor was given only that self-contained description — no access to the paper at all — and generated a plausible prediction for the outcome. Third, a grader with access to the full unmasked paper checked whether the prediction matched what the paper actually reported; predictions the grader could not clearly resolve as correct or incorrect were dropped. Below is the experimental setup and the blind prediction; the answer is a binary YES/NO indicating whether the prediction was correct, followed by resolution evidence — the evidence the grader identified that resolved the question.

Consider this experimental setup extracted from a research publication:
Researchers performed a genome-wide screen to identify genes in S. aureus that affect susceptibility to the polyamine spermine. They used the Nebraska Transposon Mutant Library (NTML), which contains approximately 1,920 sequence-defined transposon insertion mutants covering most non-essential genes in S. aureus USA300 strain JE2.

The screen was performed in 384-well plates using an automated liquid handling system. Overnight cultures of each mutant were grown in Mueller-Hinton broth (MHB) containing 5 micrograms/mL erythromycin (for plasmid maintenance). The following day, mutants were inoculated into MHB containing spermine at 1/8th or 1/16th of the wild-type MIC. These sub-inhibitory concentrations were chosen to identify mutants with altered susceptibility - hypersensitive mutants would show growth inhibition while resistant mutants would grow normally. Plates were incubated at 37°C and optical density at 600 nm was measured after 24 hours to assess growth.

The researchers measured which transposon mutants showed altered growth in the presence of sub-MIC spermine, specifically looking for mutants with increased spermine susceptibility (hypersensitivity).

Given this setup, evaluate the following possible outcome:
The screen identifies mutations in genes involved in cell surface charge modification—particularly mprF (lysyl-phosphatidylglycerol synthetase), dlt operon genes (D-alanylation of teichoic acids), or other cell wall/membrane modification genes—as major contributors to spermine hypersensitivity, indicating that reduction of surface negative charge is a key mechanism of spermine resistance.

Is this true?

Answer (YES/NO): NO